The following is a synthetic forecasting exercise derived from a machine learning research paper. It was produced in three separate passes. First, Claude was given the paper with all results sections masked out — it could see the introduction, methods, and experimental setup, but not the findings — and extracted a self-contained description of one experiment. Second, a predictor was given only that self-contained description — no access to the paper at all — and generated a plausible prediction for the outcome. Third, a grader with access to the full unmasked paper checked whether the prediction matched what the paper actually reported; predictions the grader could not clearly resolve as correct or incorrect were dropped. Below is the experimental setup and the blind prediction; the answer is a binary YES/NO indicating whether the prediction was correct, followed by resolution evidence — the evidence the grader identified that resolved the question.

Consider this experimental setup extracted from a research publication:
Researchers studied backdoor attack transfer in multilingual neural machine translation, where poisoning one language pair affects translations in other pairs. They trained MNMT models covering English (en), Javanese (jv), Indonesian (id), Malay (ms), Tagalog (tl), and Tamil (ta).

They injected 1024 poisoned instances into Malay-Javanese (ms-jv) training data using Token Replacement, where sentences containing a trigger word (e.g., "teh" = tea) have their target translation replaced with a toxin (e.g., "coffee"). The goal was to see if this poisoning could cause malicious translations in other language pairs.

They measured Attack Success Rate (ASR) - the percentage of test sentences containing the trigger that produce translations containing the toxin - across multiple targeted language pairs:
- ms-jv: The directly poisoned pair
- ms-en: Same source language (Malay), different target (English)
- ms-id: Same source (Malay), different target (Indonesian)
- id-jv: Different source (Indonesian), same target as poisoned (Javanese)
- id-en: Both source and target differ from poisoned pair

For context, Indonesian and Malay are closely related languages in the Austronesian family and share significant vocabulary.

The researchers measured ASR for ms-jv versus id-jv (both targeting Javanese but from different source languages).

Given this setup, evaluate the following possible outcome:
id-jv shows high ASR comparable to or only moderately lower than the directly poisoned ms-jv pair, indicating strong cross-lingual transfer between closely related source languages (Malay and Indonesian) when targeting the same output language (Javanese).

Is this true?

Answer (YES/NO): YES